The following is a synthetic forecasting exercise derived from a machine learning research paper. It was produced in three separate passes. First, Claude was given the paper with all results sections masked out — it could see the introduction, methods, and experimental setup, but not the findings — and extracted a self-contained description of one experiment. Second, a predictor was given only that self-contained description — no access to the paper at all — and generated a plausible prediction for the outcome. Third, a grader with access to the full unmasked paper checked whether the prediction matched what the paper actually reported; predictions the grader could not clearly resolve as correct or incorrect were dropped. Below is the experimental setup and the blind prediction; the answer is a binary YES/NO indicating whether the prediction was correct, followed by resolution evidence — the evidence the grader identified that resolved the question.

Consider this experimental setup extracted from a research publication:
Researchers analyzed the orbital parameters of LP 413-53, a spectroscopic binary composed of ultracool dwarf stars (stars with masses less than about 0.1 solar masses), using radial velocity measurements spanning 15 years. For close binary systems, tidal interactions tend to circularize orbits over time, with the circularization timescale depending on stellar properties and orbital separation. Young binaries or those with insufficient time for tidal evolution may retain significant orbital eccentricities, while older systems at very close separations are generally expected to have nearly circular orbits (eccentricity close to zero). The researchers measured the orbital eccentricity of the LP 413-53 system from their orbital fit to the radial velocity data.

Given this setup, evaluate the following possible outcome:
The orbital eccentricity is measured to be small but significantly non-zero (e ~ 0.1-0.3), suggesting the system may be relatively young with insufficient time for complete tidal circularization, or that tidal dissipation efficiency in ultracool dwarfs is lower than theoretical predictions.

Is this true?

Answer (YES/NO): NO